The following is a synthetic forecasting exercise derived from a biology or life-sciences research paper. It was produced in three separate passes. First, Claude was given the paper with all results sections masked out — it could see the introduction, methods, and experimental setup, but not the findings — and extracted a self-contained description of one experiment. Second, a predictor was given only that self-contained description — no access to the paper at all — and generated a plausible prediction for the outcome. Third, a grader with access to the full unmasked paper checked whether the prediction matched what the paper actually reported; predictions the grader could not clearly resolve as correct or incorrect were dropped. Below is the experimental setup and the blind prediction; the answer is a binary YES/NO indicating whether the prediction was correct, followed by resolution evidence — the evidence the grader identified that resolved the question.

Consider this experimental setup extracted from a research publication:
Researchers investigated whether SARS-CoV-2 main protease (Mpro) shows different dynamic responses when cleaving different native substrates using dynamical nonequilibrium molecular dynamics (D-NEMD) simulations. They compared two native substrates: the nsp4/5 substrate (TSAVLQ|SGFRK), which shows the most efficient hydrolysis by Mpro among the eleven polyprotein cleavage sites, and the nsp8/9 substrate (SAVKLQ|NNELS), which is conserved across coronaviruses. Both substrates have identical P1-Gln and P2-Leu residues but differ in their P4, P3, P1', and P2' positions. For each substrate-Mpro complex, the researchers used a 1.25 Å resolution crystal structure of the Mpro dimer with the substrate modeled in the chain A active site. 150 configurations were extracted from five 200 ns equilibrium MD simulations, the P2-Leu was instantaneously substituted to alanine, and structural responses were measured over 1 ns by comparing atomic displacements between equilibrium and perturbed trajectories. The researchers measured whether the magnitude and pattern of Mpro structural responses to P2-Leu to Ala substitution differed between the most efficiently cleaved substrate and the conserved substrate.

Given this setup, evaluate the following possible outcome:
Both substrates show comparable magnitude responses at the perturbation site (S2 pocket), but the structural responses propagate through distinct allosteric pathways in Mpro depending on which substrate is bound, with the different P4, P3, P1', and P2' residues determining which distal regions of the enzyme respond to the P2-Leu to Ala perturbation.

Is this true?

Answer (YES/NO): NO